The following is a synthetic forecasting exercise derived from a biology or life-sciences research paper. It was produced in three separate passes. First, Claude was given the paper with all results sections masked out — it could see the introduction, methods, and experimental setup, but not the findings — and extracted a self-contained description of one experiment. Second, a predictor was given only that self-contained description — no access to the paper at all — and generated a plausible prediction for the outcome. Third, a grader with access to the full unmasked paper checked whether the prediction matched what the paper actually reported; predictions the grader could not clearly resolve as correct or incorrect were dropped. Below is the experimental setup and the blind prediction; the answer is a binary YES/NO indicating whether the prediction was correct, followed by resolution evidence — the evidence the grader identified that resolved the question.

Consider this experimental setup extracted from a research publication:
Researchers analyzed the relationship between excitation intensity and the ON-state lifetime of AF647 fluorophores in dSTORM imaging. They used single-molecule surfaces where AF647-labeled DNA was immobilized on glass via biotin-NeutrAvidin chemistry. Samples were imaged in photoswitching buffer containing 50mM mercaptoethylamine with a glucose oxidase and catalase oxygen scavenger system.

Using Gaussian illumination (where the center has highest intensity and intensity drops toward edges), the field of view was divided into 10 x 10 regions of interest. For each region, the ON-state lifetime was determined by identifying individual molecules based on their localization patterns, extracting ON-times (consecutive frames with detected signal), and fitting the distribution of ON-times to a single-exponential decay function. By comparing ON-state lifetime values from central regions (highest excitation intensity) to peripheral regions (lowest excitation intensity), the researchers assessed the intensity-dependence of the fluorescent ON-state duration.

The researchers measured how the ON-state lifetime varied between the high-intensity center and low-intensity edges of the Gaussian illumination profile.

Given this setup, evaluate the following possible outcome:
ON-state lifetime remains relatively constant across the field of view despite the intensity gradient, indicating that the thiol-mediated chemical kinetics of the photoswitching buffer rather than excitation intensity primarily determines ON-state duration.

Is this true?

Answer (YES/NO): NO